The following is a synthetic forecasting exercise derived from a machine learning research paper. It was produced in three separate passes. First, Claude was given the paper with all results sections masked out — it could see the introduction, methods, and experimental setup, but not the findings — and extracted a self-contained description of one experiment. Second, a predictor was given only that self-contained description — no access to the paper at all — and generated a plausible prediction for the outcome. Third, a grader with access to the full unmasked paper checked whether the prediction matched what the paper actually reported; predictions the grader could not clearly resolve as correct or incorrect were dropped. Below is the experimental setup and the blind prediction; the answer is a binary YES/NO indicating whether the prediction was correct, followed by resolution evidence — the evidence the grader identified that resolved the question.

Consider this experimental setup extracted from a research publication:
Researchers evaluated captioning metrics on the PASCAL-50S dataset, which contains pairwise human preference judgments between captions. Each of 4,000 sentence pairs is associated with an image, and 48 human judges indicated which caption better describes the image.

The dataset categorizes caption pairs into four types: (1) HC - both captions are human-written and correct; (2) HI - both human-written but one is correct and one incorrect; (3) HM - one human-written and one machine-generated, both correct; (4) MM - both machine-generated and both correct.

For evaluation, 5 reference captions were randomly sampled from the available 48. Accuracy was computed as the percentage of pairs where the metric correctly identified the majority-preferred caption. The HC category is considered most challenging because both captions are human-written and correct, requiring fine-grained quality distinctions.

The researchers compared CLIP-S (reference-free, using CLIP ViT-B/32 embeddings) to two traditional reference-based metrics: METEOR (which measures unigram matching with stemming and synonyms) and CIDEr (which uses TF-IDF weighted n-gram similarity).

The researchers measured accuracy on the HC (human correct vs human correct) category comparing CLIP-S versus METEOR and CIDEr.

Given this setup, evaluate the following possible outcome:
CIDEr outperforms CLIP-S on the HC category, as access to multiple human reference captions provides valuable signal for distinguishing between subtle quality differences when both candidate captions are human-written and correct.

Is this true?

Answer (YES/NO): YES